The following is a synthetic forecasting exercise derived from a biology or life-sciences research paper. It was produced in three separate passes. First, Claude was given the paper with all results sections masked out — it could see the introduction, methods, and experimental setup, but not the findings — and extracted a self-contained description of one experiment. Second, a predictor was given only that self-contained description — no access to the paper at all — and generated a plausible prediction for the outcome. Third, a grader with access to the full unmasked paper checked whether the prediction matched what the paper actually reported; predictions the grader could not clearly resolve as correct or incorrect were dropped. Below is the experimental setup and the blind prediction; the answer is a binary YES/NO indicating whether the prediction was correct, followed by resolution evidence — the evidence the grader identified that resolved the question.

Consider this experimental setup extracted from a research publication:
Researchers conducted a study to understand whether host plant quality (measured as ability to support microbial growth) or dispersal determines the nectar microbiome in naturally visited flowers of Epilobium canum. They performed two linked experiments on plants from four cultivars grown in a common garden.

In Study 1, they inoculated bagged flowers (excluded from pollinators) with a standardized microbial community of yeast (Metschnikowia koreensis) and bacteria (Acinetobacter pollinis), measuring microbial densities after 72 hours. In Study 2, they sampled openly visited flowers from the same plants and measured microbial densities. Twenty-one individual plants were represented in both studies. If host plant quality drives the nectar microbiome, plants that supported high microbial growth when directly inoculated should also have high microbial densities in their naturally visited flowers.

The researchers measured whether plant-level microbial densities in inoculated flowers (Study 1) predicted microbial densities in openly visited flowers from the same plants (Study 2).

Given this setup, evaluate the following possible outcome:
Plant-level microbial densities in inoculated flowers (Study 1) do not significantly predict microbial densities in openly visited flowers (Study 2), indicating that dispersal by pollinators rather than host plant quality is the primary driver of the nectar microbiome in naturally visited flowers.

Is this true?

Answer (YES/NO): YES